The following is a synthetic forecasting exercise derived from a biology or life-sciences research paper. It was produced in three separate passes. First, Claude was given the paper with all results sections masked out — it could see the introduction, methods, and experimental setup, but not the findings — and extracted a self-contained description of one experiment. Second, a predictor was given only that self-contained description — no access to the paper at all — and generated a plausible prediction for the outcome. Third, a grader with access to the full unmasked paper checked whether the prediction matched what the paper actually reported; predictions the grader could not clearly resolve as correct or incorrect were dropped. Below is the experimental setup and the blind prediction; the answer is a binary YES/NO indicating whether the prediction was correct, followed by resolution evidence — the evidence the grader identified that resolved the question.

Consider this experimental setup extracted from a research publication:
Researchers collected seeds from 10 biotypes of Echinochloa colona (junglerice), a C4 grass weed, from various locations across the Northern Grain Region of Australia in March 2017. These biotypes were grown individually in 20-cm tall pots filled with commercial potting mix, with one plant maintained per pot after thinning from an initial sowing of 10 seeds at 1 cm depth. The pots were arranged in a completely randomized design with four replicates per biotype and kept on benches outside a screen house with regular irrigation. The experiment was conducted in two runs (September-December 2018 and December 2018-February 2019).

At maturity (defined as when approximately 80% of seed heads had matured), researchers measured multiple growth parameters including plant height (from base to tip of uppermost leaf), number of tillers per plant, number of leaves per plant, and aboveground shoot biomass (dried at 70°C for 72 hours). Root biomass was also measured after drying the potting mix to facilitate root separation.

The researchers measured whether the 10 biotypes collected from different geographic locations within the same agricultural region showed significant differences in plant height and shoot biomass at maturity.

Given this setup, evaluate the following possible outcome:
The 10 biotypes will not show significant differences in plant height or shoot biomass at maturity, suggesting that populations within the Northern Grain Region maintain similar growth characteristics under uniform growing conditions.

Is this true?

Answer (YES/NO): NO